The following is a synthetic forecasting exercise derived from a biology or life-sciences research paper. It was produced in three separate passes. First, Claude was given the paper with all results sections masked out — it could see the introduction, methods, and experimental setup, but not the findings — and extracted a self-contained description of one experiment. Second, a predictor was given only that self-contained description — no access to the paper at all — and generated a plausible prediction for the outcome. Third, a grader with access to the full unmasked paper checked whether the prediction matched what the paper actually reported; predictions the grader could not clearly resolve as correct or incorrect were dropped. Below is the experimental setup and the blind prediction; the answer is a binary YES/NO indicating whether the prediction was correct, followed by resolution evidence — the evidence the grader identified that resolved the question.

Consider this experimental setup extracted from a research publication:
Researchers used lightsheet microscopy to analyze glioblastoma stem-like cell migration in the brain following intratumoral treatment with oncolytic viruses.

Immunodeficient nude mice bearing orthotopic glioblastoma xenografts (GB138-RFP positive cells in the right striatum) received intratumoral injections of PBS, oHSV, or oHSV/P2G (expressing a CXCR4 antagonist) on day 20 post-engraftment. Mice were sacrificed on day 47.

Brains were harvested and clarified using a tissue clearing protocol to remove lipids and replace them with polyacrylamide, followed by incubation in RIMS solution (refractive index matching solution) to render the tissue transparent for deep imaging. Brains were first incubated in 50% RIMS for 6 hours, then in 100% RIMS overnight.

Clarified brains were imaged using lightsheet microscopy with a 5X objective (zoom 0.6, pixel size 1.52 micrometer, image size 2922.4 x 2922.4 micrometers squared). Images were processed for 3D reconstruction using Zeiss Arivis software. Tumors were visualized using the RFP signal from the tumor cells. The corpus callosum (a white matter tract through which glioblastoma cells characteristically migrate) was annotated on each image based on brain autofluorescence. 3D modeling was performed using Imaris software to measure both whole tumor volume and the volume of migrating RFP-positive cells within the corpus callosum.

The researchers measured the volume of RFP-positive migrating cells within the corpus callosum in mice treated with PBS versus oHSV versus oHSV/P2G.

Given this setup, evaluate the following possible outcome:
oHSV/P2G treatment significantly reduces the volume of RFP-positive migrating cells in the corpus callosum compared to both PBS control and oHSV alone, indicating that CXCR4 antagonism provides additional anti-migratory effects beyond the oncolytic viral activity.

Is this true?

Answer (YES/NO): NO